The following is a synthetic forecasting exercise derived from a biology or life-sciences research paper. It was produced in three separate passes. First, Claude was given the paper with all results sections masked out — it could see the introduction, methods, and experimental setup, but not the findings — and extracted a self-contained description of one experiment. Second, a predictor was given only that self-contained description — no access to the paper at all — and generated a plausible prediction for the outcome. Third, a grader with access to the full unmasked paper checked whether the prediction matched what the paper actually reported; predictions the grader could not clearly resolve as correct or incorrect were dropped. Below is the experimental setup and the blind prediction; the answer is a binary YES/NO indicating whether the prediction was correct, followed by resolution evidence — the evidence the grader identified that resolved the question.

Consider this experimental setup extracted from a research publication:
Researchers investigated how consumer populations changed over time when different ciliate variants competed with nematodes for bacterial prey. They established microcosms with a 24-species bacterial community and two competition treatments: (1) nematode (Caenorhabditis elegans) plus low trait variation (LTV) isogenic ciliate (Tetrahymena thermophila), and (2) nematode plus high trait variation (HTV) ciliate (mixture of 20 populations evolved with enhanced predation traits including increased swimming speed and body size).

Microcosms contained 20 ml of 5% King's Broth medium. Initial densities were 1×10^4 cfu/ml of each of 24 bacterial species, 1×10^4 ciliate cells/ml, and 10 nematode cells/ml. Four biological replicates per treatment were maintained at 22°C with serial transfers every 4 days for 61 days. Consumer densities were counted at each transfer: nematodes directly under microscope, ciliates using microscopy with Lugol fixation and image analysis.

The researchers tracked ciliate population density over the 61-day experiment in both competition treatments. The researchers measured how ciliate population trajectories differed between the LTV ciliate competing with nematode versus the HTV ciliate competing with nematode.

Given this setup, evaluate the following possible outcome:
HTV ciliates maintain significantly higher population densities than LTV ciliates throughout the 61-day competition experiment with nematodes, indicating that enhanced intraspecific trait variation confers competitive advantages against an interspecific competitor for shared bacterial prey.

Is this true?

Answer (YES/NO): YES